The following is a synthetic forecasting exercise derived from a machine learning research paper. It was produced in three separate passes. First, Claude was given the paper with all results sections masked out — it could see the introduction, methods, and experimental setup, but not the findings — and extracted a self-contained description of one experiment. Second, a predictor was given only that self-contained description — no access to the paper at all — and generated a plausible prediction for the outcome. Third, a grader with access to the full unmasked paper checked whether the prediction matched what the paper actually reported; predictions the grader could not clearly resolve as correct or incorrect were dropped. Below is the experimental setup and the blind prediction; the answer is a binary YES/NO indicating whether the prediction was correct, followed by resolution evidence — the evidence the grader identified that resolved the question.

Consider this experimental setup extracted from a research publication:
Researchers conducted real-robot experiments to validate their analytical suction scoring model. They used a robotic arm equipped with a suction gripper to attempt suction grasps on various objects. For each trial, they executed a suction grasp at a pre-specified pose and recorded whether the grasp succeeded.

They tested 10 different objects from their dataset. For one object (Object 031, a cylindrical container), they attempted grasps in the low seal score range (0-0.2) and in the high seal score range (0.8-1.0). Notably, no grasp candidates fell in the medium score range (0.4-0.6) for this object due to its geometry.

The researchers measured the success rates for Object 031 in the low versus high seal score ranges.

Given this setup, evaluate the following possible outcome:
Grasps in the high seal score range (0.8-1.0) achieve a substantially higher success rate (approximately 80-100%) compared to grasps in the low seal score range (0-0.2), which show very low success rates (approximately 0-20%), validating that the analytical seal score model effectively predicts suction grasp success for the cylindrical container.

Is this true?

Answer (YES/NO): YES